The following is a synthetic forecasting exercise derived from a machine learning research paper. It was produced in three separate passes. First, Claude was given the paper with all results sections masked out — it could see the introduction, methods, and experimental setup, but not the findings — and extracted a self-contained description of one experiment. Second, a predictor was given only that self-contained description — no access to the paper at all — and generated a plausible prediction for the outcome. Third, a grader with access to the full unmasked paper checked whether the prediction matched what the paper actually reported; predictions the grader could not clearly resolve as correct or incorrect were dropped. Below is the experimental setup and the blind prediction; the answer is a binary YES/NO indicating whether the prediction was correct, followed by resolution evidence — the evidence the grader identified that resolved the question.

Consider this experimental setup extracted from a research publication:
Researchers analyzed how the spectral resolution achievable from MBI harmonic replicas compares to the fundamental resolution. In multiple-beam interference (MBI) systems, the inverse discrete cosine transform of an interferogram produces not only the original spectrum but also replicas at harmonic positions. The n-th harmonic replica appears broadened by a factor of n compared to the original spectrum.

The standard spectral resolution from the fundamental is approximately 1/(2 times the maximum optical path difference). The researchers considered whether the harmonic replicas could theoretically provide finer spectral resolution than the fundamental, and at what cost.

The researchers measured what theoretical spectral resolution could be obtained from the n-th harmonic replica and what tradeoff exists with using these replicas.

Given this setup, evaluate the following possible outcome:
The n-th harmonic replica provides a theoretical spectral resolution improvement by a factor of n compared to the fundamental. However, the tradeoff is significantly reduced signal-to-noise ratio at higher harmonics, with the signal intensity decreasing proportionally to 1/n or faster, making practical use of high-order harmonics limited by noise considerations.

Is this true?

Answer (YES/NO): NO